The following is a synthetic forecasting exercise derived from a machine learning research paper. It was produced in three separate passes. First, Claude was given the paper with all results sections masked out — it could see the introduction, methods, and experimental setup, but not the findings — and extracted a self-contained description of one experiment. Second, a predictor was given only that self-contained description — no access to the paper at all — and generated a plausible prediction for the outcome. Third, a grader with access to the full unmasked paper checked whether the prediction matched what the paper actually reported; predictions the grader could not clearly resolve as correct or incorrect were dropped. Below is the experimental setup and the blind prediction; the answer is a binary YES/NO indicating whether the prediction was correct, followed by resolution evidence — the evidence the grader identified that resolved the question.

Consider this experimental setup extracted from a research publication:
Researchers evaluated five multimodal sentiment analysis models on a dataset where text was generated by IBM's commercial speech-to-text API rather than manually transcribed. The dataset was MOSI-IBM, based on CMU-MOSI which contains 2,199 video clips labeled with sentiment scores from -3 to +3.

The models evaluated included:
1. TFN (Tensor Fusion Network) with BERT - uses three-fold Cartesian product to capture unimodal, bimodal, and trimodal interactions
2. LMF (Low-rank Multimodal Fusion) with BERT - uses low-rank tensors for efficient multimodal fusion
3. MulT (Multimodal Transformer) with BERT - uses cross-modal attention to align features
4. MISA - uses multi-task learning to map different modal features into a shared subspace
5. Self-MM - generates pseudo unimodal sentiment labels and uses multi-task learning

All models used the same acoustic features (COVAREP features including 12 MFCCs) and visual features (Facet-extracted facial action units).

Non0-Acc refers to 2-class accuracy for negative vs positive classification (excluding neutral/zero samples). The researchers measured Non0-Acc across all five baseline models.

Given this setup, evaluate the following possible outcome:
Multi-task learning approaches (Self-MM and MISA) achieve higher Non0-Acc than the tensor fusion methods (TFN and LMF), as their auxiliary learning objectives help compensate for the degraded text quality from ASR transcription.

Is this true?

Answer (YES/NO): YES